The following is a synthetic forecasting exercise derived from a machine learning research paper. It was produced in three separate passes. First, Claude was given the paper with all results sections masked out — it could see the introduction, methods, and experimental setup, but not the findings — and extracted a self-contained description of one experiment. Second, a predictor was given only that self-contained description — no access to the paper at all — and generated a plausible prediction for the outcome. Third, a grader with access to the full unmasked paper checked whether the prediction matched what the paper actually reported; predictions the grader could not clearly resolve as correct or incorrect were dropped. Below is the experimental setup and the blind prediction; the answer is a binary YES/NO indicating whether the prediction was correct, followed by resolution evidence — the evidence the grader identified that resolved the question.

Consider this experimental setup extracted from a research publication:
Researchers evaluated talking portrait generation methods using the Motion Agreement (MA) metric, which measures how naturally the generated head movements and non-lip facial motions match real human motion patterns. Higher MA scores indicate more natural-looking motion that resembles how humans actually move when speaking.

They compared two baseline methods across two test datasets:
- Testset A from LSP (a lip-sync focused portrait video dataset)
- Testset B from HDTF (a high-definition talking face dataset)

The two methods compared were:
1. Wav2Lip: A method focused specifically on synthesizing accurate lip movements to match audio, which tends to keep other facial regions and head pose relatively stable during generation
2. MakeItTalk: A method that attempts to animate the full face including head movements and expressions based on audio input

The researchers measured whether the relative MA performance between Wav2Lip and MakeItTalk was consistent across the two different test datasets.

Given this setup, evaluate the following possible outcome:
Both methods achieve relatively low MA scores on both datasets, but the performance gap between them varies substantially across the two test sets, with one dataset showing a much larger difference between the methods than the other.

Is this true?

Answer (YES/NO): YES